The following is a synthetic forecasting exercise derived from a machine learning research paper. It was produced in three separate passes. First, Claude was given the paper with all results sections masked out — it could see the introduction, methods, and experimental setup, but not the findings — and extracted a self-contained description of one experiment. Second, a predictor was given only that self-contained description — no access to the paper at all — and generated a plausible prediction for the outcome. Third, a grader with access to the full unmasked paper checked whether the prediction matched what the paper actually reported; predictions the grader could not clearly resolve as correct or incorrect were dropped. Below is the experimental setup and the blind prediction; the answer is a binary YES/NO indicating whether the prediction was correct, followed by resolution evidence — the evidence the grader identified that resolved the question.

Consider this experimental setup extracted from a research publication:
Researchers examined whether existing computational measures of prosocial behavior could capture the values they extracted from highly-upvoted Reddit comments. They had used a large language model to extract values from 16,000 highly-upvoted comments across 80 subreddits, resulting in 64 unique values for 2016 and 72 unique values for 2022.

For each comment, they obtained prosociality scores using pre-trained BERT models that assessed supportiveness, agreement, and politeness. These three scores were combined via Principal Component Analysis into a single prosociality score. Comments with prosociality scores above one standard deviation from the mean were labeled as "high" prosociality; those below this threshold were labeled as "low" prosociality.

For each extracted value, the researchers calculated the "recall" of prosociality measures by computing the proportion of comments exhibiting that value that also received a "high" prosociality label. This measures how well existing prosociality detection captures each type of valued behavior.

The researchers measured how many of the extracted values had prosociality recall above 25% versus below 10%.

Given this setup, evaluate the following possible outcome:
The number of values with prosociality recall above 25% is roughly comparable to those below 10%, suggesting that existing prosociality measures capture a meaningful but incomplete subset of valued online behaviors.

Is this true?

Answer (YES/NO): NO